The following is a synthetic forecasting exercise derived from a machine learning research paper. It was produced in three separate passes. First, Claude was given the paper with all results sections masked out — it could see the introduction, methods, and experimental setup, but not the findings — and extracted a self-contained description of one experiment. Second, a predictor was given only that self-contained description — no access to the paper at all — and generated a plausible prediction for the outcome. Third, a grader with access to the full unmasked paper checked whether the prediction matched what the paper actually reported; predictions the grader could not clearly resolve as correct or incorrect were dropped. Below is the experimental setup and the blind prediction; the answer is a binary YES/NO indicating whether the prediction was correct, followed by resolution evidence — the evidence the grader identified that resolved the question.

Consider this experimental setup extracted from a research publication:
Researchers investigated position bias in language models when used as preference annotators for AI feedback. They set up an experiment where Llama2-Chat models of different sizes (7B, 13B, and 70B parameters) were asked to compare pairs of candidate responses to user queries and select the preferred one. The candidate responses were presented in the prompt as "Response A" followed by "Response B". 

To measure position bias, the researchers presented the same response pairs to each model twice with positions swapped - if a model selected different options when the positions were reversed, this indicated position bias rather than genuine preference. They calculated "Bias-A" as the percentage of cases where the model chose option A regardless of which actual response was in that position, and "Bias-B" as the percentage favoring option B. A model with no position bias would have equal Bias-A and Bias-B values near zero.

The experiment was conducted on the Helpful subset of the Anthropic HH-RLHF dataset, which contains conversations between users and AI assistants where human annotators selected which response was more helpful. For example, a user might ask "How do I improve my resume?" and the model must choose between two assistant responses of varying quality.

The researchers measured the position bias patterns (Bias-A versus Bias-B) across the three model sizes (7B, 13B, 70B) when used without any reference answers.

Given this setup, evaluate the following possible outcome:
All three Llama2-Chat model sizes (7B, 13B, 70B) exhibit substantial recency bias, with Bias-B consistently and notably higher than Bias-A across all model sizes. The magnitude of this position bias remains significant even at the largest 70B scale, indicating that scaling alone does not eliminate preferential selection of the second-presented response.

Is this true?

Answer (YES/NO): NO